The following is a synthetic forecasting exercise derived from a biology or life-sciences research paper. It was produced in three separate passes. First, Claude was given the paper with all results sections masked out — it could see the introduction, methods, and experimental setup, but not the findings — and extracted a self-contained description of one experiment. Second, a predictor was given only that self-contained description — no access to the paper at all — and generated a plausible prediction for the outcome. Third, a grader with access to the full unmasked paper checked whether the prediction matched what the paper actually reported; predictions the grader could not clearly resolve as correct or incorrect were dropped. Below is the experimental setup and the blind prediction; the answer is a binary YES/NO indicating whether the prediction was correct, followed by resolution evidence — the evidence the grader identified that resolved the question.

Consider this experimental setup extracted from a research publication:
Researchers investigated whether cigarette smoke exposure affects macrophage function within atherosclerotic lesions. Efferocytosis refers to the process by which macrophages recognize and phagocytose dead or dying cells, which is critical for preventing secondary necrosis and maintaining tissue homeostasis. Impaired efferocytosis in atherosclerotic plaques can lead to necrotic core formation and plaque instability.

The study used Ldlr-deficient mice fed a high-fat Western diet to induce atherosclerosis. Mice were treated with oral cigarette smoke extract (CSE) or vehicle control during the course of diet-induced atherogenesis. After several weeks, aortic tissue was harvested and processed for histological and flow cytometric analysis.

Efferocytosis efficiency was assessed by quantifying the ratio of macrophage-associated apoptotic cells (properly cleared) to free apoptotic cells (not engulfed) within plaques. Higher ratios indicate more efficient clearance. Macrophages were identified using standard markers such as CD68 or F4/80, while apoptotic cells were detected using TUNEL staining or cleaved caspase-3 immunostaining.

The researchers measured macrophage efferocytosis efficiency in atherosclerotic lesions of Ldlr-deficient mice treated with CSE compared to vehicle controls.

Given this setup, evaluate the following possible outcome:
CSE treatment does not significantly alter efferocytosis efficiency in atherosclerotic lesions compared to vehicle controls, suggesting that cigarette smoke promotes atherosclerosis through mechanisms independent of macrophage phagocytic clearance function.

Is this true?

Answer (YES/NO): NO